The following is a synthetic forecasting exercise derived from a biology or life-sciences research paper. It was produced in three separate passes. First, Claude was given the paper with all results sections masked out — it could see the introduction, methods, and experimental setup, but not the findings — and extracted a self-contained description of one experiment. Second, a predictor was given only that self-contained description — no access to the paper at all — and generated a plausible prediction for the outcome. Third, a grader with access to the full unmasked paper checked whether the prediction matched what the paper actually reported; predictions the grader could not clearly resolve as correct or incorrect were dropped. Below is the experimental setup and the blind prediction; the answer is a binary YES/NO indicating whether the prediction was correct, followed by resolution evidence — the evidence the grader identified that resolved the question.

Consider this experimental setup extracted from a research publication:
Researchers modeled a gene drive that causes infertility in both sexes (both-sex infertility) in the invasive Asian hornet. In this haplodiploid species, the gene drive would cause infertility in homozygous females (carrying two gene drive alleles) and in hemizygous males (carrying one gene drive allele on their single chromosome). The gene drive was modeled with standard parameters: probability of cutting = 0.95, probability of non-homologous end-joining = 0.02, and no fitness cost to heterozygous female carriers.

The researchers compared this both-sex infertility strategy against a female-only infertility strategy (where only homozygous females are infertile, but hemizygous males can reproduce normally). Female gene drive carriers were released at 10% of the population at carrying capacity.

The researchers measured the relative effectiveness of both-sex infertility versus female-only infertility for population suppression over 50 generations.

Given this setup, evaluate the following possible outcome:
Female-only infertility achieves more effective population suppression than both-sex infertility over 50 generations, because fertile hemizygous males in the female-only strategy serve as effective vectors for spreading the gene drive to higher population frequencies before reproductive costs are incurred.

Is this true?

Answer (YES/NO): NO